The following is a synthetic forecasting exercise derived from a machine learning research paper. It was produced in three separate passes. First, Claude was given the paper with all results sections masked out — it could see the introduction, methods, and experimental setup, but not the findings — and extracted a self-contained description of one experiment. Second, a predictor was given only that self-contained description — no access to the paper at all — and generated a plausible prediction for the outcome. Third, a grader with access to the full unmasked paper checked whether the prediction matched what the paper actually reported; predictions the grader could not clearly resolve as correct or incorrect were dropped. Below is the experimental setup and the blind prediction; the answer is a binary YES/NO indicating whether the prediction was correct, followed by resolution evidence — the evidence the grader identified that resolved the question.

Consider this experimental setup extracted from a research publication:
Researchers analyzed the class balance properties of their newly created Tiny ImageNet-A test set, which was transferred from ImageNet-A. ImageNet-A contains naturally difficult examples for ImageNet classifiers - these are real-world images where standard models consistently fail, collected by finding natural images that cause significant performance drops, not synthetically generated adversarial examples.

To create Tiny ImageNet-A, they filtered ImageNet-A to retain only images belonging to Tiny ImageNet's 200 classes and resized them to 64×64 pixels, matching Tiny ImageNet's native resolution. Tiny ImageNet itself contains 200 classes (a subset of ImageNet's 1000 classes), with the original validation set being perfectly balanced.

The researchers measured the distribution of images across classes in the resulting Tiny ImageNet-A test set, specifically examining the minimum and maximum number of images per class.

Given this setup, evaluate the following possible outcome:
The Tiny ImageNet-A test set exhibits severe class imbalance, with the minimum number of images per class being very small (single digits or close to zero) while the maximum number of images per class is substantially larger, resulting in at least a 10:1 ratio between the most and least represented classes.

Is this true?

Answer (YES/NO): YES